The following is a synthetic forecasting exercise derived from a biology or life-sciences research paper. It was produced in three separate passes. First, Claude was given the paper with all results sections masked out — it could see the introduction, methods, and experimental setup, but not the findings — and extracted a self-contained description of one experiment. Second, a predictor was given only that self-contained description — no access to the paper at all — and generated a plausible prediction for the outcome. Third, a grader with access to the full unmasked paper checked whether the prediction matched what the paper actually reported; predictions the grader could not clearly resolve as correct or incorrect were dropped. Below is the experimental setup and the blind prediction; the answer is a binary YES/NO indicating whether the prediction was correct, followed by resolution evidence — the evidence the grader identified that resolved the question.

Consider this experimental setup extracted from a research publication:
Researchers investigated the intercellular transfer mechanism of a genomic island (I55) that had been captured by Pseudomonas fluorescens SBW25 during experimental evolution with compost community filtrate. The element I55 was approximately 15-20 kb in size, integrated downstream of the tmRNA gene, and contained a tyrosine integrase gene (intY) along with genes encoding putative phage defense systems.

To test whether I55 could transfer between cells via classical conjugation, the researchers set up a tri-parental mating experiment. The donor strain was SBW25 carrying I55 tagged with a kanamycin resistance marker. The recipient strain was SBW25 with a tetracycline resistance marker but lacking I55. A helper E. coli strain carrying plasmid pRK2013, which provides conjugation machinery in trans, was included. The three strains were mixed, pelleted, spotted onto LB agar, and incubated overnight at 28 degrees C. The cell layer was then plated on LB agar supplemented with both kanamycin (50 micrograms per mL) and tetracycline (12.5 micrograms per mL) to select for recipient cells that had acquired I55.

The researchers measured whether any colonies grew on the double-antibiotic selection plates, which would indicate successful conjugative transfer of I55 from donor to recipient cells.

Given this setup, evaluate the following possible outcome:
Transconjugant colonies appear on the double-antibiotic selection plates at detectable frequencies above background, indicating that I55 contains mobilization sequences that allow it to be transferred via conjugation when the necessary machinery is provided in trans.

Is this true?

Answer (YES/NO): NO